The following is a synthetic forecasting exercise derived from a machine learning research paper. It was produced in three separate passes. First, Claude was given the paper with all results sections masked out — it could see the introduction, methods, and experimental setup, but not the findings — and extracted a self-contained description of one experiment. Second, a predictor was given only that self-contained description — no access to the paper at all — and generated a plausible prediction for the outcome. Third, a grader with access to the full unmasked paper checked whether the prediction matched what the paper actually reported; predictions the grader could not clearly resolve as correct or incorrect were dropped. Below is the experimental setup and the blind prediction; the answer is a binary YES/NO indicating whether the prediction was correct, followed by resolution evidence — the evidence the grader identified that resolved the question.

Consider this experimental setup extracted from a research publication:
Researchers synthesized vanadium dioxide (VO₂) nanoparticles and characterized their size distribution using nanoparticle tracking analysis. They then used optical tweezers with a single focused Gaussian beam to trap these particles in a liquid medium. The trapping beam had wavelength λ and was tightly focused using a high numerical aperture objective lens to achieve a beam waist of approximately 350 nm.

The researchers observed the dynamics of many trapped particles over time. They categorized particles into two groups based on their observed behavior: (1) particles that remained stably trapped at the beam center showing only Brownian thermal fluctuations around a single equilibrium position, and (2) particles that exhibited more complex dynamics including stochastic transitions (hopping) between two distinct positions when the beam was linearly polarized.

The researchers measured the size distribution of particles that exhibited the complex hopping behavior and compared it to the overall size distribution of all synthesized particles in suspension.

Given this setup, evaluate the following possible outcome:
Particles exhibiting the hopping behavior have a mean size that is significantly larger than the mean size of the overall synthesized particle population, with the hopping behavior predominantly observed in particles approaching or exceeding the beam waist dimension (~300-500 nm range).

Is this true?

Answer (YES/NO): NO